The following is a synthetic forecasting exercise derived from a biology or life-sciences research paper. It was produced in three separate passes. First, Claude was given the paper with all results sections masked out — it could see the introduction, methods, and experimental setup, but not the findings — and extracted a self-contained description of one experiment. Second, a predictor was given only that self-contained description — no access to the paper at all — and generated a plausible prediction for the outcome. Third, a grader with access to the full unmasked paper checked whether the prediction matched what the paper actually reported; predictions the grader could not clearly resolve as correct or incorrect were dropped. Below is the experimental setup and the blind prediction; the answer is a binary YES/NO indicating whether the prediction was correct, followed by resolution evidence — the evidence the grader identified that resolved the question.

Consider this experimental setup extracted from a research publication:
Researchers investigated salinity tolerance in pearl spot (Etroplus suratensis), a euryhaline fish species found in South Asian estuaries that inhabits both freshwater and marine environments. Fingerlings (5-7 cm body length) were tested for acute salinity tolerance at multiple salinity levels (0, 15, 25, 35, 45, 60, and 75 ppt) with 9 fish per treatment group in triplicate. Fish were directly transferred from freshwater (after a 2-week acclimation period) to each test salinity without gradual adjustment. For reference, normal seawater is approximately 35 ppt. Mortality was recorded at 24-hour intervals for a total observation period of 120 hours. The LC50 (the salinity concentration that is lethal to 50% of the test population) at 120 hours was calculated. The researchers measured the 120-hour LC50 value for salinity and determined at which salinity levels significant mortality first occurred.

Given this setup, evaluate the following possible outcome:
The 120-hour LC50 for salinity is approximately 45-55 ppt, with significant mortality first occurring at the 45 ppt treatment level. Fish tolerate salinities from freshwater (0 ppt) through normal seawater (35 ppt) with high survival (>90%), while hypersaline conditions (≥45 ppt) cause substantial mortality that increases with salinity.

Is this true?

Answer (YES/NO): YES